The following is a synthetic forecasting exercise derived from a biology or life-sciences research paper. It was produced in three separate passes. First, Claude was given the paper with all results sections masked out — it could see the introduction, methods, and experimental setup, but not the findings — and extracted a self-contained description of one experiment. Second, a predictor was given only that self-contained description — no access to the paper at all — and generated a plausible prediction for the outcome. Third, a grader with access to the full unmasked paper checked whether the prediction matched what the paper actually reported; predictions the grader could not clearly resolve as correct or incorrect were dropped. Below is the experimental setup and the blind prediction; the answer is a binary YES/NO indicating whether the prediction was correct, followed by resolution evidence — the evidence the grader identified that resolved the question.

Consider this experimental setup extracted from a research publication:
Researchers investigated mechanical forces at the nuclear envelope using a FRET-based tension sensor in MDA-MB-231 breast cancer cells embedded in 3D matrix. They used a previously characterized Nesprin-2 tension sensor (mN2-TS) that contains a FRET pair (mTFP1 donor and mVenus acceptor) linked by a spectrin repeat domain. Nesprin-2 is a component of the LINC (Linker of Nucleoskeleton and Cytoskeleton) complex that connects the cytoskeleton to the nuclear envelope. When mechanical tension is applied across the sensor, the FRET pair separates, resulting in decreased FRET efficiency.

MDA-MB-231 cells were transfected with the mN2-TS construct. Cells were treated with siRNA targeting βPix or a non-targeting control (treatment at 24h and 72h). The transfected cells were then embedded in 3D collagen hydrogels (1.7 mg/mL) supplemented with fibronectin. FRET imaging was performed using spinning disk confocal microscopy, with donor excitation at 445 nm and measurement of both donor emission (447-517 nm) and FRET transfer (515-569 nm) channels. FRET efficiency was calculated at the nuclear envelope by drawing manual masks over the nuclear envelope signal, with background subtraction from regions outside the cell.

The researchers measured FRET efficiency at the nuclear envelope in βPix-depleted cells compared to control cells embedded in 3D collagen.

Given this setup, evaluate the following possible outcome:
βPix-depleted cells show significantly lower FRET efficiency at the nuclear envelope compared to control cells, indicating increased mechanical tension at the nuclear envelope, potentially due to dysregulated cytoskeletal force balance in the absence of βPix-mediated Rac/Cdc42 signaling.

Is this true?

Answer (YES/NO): NO